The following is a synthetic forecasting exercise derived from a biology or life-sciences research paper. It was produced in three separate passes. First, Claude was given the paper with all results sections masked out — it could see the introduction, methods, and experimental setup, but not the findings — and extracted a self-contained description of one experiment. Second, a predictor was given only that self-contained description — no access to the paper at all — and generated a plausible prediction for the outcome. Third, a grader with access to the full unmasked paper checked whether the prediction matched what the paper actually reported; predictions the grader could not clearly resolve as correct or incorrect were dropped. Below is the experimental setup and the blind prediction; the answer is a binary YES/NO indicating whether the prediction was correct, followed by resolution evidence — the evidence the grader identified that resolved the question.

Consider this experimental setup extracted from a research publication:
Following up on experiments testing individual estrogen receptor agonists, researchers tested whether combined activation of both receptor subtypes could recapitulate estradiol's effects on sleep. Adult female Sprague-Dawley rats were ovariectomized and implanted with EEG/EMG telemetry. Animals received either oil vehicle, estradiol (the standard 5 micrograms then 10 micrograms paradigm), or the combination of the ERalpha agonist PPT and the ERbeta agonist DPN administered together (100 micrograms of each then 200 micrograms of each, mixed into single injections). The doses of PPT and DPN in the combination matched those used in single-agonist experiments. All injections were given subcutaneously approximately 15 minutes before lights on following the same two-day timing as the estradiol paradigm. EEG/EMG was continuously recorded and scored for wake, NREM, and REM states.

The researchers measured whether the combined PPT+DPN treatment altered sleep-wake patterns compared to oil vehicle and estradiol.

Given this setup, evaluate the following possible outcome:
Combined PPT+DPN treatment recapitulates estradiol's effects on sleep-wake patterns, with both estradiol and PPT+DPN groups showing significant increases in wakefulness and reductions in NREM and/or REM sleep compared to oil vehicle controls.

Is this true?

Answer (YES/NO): YES